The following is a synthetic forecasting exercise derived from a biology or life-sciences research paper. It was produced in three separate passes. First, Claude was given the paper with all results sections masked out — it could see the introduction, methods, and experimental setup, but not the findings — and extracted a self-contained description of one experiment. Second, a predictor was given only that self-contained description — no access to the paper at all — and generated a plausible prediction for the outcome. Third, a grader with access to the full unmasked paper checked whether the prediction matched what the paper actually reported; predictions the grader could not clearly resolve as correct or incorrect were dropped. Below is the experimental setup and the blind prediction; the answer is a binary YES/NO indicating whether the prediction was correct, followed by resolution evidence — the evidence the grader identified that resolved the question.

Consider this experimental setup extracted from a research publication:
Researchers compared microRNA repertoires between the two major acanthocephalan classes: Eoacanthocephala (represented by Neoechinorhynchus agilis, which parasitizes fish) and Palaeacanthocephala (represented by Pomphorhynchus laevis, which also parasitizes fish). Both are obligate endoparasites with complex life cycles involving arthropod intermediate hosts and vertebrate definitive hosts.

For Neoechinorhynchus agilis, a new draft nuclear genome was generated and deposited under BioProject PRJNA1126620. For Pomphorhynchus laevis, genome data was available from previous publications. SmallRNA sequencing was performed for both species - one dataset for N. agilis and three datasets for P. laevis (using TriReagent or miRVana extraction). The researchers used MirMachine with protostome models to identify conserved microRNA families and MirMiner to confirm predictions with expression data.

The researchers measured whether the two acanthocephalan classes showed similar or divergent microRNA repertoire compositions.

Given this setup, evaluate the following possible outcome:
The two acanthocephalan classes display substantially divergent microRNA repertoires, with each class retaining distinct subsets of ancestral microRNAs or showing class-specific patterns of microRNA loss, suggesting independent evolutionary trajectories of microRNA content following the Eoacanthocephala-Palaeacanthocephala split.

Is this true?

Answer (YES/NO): NO